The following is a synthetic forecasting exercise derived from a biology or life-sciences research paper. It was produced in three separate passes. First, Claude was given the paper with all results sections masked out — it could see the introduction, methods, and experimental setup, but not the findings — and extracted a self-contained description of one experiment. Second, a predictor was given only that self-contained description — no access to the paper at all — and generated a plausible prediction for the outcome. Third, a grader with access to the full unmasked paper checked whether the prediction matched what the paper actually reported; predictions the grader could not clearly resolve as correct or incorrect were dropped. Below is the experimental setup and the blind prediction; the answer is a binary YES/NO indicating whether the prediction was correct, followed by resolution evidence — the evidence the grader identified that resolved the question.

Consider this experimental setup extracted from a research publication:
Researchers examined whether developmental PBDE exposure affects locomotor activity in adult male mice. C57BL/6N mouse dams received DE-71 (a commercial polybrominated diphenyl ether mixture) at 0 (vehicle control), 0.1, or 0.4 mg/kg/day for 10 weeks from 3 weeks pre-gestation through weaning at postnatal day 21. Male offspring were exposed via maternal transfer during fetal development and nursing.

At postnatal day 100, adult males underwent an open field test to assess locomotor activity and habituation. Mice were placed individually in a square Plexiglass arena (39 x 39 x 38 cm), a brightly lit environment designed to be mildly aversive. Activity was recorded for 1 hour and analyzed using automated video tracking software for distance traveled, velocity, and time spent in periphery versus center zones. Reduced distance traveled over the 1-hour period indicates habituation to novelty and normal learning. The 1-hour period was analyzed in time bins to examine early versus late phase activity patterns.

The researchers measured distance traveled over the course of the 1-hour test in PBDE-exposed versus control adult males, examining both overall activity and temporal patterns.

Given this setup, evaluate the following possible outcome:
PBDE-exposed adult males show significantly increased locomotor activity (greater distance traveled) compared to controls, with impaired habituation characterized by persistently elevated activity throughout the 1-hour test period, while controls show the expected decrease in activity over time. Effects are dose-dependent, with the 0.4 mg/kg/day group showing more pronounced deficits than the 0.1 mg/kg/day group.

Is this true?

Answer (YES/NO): NO